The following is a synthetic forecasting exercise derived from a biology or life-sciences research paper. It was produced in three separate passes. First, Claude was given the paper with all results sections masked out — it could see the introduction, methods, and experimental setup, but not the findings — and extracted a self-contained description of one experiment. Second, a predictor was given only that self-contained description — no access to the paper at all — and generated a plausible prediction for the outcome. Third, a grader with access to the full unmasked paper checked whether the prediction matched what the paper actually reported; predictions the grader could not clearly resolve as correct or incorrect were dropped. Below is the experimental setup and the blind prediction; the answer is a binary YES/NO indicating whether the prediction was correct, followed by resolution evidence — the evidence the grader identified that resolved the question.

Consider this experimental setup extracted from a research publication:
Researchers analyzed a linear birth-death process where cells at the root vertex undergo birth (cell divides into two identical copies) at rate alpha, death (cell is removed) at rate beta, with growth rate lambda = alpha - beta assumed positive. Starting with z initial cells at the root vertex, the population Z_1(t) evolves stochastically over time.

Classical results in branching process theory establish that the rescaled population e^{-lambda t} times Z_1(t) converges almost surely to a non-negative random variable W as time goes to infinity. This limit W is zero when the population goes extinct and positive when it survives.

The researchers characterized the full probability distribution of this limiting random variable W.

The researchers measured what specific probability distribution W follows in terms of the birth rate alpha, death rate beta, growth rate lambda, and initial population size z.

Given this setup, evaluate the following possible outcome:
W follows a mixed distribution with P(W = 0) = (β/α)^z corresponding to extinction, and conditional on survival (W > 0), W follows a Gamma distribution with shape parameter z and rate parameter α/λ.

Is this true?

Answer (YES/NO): NO